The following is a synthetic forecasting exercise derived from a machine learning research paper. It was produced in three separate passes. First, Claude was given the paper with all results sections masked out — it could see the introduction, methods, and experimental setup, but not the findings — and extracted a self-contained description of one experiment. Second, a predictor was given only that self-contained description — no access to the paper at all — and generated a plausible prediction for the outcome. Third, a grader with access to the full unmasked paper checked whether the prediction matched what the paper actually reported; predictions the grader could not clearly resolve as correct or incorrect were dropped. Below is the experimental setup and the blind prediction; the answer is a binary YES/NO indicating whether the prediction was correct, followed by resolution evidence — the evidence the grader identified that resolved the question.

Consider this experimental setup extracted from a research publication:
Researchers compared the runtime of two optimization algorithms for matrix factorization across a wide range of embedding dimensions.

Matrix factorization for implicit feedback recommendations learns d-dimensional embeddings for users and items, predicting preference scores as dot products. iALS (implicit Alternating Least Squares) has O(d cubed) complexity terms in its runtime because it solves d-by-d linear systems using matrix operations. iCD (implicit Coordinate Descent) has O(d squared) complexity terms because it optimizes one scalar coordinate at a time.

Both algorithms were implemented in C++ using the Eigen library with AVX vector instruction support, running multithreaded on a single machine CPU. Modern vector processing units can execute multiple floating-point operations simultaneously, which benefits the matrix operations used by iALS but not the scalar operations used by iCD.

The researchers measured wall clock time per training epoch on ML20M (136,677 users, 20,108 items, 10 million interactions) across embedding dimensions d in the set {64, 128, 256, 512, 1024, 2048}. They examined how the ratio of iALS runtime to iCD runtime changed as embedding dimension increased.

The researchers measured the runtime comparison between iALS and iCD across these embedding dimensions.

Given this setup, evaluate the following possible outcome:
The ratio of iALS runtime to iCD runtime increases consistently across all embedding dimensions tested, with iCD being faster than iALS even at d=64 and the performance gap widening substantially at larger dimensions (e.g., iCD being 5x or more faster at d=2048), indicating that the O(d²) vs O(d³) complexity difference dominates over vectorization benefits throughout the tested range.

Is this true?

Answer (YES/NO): NO